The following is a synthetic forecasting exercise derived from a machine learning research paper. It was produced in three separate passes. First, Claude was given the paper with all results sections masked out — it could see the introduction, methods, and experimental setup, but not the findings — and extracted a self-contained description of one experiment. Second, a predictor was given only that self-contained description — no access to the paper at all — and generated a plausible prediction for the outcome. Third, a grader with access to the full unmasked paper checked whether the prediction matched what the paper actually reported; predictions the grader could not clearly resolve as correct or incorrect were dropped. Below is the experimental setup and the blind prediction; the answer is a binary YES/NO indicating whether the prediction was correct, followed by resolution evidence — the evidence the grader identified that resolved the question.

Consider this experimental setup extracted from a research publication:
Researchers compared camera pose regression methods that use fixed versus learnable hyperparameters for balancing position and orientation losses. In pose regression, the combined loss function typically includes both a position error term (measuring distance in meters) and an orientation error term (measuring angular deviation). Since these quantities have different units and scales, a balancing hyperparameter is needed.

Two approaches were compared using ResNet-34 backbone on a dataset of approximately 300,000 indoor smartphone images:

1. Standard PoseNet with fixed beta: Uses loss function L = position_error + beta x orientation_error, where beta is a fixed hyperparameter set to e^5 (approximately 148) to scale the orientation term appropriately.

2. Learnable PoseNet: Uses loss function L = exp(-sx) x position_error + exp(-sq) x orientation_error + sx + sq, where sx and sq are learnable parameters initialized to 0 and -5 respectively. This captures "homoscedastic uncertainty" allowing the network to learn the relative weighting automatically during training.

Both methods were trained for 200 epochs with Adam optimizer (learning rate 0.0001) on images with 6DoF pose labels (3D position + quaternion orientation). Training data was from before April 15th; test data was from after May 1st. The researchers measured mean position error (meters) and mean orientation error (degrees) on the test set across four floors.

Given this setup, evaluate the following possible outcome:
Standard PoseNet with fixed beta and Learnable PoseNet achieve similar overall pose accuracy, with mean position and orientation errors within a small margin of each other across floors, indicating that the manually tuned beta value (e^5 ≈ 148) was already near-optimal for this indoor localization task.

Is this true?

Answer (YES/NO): NO